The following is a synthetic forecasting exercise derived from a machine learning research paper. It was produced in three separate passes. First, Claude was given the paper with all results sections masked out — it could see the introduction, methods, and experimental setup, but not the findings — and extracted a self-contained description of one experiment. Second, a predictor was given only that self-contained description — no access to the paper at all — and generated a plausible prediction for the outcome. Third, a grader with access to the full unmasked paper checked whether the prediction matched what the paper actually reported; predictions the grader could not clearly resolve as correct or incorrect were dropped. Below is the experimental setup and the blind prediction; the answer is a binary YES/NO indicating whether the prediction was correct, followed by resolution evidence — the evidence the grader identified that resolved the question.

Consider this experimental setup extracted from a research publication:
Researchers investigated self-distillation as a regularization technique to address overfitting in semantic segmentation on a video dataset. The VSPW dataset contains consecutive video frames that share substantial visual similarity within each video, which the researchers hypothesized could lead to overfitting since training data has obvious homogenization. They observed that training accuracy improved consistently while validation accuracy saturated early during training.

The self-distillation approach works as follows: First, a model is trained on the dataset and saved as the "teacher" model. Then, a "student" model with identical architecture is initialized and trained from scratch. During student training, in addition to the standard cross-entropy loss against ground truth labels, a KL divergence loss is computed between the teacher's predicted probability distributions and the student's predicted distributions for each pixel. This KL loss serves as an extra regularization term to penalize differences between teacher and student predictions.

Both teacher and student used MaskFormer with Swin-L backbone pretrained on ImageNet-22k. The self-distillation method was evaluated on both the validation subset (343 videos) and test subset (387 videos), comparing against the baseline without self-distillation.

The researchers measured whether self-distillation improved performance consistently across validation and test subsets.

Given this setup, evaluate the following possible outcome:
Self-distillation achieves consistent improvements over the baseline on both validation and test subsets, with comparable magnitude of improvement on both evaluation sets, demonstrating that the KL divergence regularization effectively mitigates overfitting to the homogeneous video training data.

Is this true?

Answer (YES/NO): NO